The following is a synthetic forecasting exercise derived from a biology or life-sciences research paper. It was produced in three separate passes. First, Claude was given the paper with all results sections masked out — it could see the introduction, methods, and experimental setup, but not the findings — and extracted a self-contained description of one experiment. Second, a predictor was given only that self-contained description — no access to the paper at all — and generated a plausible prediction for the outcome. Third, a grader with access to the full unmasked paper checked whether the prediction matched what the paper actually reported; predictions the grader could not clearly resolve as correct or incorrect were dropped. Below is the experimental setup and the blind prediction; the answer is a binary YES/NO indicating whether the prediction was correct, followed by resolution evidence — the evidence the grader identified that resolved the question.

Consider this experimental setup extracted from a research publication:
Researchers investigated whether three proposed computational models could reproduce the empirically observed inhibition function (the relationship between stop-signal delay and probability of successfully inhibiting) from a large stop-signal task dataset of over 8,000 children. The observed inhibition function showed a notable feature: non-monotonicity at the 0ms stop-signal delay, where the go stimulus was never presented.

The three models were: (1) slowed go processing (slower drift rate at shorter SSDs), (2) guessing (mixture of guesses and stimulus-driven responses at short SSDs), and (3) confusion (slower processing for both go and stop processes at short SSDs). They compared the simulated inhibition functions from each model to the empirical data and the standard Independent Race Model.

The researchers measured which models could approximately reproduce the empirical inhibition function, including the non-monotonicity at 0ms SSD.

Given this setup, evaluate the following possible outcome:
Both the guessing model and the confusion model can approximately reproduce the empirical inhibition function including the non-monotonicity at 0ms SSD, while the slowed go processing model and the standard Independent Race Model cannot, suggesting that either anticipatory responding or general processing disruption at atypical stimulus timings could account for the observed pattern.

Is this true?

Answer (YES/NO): NO